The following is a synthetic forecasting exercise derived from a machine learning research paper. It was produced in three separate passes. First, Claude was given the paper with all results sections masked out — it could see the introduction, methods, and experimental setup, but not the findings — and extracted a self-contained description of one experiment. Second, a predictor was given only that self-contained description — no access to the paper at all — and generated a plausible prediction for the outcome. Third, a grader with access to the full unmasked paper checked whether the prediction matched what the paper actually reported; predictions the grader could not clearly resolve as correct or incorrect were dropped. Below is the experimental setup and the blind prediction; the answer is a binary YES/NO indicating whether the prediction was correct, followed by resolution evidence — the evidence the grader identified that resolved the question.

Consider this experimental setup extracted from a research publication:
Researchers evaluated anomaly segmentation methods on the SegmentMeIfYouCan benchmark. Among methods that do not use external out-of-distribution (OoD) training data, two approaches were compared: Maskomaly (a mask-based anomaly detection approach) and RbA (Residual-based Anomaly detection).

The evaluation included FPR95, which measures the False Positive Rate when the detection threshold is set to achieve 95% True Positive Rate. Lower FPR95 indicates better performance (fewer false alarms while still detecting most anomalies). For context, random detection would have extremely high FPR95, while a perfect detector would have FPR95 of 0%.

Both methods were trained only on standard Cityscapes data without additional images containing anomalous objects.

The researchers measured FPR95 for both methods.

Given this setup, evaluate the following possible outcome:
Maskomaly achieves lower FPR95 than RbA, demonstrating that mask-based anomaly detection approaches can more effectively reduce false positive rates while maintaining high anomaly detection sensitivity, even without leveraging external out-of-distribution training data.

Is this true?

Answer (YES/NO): YES